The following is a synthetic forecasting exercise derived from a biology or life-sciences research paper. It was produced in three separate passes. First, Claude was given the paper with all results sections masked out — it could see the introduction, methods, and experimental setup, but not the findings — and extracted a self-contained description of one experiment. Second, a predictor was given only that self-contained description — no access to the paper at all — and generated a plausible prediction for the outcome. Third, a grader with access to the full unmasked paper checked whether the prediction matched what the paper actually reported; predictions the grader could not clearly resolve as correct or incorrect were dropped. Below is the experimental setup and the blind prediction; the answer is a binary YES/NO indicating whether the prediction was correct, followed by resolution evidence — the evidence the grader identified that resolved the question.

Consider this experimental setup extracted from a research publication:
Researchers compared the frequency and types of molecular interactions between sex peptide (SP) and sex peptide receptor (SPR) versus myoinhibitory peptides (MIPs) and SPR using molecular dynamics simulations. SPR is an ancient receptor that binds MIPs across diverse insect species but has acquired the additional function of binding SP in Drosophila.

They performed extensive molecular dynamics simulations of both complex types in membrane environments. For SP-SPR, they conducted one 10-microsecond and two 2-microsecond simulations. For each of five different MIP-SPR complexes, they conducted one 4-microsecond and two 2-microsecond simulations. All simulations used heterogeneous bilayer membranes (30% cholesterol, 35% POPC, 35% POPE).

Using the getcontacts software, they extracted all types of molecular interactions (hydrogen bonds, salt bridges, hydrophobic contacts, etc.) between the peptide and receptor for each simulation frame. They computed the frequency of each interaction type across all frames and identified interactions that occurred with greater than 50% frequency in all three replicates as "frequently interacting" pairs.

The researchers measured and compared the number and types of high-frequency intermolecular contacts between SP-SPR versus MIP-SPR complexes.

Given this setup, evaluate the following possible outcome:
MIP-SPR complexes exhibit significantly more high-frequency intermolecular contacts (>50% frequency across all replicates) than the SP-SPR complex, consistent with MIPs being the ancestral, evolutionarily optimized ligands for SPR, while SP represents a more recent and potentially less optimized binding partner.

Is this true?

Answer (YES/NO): NO